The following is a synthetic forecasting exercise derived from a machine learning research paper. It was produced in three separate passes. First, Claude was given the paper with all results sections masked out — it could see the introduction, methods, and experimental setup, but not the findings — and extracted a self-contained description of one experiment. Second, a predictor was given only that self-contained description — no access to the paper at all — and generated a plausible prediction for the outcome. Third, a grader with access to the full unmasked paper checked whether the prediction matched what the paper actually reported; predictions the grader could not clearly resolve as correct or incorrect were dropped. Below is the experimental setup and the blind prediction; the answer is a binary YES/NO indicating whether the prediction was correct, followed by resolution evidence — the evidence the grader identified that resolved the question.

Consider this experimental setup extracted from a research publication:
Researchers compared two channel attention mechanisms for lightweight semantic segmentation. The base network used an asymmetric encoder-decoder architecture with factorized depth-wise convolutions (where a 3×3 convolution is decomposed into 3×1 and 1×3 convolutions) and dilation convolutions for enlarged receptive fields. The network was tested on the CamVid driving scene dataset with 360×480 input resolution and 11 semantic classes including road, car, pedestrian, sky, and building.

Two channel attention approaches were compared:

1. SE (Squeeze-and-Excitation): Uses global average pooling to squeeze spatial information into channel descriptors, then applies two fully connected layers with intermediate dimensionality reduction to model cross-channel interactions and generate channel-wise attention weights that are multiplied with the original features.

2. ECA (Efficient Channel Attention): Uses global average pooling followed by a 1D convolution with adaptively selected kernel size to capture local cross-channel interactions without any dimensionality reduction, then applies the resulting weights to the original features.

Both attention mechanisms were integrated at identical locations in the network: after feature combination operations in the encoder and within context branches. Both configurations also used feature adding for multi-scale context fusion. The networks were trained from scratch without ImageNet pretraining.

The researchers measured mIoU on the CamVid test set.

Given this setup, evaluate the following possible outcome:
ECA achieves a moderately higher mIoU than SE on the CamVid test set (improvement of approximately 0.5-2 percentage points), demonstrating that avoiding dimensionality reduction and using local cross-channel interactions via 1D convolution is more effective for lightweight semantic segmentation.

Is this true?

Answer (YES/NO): NO